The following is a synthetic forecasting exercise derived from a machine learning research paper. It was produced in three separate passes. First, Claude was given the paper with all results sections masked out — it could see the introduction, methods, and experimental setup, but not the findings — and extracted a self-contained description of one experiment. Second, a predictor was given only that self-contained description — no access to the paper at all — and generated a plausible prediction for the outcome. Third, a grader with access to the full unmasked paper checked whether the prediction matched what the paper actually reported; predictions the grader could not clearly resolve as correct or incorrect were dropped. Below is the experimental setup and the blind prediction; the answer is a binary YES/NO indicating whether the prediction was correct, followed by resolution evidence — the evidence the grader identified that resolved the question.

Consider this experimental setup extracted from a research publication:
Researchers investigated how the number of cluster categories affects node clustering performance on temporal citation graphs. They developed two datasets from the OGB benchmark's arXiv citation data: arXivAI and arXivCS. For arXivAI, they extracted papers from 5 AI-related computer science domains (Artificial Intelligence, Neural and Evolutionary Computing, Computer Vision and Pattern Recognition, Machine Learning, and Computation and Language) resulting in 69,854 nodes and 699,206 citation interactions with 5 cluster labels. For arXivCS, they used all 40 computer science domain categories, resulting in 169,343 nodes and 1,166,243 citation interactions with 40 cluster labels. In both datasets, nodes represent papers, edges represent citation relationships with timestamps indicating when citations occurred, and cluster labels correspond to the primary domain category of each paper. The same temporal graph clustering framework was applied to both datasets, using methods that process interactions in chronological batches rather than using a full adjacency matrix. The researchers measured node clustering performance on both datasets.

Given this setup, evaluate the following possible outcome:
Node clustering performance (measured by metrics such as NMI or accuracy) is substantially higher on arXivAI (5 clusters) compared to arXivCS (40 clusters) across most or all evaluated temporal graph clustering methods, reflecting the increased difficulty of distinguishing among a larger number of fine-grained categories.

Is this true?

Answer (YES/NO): YES